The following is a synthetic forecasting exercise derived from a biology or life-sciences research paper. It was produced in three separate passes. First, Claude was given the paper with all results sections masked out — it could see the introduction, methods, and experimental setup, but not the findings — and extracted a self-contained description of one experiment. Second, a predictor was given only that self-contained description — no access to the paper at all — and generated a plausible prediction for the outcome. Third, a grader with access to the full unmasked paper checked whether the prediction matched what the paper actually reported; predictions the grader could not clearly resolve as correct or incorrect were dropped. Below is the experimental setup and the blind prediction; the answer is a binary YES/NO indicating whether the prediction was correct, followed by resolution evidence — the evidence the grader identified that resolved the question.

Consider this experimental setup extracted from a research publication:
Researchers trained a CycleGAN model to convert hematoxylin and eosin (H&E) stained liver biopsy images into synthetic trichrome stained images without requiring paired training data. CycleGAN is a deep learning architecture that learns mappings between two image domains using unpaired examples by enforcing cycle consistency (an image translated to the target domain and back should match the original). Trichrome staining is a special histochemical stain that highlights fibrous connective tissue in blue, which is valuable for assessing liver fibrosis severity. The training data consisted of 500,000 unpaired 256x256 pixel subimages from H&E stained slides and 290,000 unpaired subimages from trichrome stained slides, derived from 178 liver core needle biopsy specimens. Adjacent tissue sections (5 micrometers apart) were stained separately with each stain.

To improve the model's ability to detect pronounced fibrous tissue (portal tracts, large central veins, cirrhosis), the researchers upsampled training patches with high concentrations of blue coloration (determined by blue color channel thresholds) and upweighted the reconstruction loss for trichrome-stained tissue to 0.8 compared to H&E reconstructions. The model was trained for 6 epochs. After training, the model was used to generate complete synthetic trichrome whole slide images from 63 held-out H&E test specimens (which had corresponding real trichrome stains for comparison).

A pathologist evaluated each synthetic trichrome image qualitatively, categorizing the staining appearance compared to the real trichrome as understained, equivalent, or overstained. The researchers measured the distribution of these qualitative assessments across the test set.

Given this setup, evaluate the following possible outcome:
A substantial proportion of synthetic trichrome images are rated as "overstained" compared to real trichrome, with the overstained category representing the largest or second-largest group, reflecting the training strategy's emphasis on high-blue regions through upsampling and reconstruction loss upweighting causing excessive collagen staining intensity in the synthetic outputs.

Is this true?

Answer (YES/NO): YES